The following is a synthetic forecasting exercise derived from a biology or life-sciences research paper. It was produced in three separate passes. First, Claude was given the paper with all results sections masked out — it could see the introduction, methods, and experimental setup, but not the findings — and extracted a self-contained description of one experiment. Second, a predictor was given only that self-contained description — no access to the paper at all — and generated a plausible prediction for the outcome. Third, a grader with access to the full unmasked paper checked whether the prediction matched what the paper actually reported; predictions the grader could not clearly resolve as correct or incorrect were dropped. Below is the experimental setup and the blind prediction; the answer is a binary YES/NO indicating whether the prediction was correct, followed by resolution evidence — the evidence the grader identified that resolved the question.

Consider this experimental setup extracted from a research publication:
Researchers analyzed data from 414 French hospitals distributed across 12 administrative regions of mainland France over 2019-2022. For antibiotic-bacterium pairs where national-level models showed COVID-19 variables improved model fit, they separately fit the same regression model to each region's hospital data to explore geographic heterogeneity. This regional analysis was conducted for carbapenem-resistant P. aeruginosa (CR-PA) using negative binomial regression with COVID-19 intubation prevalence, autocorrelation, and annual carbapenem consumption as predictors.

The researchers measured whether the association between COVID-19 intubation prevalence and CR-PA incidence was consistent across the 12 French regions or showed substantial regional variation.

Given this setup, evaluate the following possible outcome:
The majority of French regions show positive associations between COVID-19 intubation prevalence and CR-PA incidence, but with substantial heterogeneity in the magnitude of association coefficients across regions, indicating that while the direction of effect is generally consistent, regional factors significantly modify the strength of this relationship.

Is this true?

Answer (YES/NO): NO